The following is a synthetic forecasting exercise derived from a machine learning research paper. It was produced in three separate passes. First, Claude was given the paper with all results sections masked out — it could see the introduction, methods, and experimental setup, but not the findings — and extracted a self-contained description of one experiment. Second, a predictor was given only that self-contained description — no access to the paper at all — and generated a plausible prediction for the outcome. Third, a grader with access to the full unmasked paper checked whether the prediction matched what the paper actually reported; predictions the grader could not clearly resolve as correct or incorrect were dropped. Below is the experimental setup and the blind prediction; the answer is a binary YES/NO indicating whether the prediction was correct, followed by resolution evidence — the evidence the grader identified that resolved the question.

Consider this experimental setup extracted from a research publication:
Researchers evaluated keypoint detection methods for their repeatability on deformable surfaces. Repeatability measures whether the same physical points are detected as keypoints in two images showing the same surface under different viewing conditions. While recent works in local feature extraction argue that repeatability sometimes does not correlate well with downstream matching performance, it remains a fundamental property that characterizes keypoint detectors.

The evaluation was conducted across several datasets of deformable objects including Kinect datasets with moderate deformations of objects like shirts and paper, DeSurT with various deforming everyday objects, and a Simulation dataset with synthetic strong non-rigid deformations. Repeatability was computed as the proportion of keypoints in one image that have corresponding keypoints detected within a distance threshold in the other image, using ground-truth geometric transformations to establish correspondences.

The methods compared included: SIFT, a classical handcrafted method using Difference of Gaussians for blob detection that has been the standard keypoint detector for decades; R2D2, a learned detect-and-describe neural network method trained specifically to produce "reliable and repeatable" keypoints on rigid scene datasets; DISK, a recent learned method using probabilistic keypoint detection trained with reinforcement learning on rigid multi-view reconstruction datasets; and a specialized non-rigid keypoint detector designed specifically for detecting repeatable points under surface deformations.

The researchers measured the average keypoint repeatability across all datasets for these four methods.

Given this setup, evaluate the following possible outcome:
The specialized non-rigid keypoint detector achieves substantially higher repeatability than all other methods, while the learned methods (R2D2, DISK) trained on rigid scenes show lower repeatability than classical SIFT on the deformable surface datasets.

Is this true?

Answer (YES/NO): NO